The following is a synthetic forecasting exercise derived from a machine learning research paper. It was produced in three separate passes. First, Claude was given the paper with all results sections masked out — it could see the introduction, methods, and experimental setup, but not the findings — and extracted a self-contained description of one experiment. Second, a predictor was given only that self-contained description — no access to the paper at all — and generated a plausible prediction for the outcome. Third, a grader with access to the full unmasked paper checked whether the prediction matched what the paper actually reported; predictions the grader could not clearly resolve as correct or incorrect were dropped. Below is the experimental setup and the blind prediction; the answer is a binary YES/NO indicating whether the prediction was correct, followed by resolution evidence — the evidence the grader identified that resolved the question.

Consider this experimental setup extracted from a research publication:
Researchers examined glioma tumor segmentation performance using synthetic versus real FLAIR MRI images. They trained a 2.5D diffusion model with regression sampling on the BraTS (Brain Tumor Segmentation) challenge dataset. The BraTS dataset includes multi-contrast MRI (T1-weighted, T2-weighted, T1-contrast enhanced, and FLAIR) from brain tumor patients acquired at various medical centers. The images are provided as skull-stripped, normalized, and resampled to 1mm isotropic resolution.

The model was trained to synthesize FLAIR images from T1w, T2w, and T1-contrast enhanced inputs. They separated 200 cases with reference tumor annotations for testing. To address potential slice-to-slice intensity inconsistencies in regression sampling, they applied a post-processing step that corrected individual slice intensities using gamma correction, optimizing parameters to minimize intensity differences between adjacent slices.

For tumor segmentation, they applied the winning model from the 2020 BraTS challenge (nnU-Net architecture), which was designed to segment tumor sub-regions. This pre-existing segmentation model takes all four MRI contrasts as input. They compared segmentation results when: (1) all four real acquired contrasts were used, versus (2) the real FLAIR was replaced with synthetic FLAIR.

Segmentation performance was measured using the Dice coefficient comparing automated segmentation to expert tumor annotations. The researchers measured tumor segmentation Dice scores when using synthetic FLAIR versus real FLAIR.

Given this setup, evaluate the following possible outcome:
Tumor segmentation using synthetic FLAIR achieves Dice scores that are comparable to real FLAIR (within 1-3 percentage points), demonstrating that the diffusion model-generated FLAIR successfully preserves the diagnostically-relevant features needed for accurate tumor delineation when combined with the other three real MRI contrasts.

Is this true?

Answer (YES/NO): YES